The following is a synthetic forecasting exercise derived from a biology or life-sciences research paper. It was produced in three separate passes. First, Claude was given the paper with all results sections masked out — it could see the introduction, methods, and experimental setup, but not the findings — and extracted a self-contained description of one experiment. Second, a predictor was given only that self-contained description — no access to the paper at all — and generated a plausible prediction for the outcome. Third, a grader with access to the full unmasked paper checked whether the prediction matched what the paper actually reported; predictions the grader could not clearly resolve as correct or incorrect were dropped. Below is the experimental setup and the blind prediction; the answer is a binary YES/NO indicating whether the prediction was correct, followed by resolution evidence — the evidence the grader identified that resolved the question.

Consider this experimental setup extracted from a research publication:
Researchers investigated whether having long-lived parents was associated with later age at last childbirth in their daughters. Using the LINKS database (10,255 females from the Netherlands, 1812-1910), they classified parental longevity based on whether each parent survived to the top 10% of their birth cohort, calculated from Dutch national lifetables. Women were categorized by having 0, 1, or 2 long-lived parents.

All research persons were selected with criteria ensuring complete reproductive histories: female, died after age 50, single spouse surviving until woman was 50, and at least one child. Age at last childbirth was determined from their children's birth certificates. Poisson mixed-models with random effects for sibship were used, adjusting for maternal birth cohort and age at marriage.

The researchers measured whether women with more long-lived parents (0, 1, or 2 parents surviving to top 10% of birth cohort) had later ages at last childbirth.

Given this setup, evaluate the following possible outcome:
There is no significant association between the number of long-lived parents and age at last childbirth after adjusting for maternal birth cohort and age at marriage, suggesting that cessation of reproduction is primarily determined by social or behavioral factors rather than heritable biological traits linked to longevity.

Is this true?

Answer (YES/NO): YES